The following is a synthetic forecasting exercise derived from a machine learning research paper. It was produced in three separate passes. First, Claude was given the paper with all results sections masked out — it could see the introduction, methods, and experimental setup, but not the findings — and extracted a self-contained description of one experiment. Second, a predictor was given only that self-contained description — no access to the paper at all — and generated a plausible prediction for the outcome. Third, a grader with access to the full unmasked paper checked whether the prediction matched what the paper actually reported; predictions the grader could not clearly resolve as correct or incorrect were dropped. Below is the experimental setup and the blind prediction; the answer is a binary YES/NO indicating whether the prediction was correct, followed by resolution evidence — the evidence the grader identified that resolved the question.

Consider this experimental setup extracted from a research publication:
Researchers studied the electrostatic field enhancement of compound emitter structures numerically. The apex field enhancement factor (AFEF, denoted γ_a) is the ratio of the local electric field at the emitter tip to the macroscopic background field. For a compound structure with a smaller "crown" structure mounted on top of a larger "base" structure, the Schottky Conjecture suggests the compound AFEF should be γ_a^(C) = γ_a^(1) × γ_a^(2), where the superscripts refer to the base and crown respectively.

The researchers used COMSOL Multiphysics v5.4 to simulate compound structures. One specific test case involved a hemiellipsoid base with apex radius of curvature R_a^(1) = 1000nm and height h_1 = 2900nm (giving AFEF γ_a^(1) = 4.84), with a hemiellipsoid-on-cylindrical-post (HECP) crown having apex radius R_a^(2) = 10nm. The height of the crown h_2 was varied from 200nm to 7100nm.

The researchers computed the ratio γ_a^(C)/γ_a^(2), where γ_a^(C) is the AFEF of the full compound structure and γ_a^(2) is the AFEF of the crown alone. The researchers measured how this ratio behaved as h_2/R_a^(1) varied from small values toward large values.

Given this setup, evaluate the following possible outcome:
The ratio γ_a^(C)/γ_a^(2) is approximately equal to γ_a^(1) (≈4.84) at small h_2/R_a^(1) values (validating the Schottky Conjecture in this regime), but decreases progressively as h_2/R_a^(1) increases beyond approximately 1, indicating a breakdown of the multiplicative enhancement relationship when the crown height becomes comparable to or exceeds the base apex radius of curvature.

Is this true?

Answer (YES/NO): NO